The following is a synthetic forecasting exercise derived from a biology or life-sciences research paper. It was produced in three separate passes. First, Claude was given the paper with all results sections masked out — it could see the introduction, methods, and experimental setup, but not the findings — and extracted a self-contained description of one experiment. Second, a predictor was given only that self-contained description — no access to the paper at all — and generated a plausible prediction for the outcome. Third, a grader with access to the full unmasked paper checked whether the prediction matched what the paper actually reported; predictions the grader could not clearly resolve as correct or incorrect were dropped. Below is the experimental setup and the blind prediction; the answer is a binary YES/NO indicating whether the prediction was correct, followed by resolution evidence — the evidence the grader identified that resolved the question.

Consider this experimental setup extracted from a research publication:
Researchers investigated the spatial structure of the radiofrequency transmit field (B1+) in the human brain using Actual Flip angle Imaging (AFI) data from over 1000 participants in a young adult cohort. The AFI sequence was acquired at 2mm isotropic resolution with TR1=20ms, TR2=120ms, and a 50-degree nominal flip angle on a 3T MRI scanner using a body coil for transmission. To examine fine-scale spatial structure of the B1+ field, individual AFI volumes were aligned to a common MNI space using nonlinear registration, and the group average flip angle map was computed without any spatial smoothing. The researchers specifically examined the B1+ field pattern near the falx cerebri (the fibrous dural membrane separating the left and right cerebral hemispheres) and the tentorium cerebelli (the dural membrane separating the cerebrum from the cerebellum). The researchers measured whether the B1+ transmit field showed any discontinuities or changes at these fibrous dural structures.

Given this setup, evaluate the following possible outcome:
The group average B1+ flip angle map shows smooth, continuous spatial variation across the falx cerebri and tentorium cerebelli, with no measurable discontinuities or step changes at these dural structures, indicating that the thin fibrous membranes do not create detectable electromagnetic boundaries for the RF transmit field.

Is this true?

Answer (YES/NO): NO